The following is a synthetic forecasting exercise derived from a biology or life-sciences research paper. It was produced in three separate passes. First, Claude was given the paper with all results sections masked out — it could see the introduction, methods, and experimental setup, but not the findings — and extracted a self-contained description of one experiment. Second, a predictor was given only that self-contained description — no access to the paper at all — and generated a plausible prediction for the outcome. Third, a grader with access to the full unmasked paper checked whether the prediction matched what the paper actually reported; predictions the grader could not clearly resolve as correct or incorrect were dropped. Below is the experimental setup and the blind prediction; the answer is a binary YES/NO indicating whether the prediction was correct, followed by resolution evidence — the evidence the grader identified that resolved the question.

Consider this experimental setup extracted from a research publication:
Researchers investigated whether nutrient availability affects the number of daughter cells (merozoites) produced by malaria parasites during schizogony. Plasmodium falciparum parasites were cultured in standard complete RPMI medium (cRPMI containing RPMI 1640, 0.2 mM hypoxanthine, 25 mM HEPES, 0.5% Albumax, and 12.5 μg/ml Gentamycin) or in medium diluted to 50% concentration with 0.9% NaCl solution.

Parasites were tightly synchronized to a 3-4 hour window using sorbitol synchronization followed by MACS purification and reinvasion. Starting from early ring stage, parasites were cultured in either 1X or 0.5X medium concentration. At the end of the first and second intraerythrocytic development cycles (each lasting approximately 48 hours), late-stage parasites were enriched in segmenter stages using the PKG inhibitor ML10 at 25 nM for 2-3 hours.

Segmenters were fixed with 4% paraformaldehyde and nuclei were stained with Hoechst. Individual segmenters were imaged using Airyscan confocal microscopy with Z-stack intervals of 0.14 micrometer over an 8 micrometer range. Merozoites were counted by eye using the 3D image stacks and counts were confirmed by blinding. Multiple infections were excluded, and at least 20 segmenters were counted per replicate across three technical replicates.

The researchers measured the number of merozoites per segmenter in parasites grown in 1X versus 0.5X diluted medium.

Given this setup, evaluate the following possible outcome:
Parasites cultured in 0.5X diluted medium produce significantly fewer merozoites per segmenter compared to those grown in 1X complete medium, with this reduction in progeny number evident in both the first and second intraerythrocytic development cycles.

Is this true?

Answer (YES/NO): YES